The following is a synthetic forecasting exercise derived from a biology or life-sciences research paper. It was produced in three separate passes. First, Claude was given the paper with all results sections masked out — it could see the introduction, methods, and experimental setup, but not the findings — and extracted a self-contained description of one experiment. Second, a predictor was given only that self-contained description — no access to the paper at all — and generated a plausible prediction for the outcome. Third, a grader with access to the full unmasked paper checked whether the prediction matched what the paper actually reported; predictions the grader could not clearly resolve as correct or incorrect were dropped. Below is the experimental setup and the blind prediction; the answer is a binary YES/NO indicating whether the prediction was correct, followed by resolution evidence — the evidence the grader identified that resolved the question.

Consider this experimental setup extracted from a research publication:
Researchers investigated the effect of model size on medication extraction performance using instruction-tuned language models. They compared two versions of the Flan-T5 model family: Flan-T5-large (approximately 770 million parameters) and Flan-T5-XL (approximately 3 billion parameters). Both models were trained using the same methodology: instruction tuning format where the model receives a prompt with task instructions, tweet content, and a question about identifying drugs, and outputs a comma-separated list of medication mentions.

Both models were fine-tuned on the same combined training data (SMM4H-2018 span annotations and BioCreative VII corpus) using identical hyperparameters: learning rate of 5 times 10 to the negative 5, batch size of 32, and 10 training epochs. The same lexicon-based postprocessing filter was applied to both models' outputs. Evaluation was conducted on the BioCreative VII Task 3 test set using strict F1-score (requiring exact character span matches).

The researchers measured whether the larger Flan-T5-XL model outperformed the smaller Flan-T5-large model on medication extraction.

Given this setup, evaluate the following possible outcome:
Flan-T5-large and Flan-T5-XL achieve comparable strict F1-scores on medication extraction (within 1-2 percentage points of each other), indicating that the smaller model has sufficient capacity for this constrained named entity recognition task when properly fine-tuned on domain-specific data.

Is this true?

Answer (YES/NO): YES